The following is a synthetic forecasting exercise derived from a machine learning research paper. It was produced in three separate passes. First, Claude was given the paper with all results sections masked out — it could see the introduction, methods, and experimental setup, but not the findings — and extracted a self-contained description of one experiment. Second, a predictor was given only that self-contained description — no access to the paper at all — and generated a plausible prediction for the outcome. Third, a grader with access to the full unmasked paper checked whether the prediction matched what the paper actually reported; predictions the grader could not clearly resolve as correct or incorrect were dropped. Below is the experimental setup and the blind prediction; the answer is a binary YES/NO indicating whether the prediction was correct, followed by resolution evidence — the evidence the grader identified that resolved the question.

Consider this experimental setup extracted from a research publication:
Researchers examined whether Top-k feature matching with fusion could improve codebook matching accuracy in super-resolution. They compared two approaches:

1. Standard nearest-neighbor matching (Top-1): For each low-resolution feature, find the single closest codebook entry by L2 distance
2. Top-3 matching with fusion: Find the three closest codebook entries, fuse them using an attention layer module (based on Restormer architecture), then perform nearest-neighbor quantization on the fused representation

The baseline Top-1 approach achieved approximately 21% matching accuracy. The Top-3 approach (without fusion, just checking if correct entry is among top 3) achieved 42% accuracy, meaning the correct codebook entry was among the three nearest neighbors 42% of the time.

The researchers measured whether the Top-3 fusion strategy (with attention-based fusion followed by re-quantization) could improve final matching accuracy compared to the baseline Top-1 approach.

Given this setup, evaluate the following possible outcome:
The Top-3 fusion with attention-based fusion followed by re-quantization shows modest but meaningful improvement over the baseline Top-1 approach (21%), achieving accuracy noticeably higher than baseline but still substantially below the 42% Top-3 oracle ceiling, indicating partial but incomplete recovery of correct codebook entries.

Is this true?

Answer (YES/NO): YES